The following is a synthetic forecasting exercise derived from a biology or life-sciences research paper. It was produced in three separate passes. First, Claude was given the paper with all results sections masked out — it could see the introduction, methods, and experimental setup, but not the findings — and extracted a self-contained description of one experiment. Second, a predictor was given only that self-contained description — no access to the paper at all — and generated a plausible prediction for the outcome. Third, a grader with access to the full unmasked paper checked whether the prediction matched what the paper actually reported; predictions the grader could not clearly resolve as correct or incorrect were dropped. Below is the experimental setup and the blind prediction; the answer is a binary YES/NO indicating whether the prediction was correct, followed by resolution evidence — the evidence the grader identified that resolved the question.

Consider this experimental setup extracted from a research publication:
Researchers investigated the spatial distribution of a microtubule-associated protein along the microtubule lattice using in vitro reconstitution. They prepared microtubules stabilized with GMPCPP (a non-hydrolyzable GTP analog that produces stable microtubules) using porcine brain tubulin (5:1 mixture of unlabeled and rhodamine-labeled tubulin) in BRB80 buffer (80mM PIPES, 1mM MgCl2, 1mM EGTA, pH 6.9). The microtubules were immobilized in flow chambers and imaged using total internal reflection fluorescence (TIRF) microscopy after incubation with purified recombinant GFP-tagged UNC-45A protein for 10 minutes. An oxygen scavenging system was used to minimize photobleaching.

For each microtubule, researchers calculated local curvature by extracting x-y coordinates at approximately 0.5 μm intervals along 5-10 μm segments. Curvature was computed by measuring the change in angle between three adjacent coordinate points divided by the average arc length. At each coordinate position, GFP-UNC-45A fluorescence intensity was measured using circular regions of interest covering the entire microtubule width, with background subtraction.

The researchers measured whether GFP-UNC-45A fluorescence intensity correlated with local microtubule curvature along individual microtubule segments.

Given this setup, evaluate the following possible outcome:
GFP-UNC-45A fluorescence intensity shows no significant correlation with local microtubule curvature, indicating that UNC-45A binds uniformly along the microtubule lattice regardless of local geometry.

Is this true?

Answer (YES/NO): NO